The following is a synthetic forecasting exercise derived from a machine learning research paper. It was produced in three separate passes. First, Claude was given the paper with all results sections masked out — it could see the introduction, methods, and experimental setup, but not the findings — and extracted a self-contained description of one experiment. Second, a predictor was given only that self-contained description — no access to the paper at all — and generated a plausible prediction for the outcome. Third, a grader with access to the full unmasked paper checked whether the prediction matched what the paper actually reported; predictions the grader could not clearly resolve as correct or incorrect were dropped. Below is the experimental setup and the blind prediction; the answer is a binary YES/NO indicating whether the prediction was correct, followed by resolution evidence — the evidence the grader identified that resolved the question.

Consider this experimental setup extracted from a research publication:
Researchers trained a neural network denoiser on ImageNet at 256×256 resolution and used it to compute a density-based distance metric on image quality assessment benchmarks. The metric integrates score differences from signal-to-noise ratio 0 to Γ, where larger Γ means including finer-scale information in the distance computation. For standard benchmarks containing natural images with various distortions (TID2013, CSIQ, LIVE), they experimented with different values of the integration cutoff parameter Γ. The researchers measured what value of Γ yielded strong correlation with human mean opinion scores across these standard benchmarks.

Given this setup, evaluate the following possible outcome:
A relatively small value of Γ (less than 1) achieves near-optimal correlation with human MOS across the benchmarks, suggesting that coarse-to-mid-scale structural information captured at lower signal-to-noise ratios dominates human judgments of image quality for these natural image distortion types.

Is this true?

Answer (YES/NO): YES